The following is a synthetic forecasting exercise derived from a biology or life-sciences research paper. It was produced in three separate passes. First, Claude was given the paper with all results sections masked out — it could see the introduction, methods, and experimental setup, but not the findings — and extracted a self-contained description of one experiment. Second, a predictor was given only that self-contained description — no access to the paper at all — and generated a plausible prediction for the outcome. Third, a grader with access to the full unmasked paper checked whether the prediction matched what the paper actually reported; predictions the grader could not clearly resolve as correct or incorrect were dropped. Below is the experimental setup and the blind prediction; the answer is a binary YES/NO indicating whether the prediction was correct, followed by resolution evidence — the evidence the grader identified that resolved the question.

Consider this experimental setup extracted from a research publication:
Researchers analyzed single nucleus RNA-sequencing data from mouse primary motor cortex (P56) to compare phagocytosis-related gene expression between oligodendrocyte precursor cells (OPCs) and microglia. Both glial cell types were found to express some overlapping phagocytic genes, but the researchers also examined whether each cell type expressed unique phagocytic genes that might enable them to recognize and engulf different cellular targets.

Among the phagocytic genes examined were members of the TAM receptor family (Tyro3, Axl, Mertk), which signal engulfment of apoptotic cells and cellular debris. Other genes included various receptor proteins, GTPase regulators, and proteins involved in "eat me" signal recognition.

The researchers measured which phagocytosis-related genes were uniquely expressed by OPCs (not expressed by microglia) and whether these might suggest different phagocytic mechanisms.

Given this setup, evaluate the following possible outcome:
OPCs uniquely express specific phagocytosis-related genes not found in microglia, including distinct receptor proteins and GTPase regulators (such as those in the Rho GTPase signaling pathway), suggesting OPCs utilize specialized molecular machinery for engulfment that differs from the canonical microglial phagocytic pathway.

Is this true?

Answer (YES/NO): NO